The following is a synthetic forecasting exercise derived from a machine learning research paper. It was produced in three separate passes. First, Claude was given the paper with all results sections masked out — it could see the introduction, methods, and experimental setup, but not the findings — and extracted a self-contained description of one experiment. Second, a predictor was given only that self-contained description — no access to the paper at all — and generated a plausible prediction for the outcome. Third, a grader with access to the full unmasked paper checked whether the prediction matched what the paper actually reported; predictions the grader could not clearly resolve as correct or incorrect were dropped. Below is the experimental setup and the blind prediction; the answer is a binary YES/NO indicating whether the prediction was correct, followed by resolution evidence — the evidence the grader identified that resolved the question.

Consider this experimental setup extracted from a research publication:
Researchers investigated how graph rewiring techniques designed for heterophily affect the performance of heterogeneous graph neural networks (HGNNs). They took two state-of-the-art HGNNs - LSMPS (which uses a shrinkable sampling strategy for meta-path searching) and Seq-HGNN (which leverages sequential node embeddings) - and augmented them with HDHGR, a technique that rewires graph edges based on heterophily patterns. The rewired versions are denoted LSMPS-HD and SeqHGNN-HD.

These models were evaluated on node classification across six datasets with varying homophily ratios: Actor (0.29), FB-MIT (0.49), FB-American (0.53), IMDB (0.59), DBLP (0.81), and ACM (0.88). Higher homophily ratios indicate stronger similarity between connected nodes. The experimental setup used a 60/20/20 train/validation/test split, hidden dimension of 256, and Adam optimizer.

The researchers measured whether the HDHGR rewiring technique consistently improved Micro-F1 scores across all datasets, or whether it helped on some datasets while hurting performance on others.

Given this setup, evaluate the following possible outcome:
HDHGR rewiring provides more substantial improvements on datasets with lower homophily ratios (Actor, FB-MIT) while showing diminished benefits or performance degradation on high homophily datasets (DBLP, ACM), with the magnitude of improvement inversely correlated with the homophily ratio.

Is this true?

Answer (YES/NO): NO